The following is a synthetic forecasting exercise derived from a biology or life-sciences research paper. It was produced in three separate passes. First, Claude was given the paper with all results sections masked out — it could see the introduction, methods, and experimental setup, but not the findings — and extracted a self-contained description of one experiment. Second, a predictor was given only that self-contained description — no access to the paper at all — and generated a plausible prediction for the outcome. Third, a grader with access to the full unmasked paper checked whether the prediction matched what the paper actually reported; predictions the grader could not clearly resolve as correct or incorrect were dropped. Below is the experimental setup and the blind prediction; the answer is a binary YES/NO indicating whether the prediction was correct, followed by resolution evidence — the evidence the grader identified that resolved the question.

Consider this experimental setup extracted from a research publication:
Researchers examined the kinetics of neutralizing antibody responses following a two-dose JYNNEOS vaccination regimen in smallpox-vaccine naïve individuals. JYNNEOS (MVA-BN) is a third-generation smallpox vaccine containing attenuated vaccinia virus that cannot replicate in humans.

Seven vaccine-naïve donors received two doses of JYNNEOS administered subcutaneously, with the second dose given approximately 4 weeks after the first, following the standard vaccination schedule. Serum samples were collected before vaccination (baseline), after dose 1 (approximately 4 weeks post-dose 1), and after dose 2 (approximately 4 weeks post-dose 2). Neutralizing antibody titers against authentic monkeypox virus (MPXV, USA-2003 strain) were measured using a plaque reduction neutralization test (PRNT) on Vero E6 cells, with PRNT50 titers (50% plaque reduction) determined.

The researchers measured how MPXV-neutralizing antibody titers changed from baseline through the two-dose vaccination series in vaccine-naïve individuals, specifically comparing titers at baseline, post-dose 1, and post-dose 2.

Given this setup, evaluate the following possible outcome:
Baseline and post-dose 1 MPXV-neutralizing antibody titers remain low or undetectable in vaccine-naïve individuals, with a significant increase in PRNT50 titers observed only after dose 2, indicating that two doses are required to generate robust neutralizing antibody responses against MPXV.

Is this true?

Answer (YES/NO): NO